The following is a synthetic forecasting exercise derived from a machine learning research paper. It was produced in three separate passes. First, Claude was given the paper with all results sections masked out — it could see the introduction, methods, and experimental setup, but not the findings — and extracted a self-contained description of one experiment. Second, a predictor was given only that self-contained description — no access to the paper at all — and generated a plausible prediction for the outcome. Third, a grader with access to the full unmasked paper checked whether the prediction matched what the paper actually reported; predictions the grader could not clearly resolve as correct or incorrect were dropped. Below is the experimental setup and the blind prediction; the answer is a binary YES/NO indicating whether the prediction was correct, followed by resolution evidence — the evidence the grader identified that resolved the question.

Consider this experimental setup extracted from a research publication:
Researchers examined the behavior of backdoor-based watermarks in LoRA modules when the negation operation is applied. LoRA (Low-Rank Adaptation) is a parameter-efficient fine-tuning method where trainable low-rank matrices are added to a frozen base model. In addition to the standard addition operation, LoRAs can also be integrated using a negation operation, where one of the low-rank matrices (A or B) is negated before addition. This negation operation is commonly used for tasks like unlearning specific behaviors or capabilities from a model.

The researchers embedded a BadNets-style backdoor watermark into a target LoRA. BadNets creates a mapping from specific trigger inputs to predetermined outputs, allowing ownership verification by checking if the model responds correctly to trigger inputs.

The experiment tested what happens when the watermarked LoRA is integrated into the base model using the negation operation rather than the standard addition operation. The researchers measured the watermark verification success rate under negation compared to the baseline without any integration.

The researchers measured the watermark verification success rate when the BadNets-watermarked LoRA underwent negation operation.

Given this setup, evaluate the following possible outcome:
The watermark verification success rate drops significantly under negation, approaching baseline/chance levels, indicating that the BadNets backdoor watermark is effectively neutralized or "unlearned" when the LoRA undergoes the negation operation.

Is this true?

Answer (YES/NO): YES